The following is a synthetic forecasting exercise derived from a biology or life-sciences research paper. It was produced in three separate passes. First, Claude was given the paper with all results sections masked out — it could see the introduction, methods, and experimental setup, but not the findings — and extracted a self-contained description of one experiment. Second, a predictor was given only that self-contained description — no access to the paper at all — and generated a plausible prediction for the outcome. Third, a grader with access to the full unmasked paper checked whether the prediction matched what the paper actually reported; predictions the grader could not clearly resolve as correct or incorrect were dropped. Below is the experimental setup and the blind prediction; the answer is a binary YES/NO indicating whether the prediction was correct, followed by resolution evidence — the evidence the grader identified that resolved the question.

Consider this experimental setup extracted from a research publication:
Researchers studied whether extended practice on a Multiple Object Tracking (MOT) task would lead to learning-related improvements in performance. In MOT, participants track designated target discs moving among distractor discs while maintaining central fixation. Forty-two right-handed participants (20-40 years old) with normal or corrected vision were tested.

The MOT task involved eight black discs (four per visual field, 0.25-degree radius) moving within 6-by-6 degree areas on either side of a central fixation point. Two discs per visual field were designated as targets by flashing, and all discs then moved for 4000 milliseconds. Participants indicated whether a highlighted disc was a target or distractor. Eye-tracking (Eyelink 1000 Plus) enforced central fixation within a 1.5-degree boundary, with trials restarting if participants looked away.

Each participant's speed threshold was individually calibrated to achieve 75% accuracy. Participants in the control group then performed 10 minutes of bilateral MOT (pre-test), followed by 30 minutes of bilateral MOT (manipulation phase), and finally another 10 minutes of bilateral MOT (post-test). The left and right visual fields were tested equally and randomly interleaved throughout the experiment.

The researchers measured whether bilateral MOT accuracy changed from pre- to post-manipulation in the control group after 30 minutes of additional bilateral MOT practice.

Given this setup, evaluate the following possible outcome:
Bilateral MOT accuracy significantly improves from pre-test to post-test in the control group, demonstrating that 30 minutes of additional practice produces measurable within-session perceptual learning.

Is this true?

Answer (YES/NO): NO